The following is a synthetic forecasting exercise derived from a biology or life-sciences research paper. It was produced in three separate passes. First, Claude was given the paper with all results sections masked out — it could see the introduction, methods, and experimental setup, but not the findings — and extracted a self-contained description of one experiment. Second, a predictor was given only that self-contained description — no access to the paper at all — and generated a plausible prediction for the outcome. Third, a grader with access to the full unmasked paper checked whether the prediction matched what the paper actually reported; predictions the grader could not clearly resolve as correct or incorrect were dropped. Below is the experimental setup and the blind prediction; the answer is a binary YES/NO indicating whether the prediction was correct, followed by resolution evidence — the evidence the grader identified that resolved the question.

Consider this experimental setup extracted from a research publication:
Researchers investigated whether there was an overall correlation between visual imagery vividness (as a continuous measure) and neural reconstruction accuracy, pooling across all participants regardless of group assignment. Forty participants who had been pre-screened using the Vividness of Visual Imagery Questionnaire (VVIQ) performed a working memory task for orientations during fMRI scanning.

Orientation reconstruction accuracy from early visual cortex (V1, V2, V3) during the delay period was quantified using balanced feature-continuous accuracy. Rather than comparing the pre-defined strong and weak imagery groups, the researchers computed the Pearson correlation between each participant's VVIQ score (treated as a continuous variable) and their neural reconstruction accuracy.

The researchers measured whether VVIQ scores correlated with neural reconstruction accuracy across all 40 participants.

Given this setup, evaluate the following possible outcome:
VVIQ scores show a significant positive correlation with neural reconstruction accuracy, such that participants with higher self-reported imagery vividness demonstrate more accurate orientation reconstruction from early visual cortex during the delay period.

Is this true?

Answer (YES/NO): NO